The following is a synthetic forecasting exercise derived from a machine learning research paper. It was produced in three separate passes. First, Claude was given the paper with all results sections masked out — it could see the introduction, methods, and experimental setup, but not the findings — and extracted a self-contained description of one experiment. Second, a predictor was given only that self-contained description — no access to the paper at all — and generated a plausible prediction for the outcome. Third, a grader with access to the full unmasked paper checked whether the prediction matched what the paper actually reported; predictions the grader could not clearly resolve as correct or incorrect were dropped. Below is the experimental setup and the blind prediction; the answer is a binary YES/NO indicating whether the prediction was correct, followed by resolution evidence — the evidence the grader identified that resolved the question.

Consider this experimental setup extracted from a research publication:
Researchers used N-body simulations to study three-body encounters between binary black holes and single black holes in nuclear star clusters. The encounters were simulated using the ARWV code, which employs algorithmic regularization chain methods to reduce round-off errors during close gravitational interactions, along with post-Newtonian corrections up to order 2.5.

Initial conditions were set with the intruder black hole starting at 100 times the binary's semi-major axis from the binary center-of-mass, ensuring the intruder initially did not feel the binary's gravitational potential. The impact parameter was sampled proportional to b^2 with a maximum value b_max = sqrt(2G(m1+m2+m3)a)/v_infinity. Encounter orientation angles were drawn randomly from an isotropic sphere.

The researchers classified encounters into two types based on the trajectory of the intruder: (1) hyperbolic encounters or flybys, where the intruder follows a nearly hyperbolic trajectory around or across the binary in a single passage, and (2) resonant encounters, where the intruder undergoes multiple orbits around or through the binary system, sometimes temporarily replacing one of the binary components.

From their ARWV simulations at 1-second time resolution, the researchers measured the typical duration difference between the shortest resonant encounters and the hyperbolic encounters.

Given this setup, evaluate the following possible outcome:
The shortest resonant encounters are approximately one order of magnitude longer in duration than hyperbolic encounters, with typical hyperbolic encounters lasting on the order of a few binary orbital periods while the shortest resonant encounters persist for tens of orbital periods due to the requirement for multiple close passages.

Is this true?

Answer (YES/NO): NO